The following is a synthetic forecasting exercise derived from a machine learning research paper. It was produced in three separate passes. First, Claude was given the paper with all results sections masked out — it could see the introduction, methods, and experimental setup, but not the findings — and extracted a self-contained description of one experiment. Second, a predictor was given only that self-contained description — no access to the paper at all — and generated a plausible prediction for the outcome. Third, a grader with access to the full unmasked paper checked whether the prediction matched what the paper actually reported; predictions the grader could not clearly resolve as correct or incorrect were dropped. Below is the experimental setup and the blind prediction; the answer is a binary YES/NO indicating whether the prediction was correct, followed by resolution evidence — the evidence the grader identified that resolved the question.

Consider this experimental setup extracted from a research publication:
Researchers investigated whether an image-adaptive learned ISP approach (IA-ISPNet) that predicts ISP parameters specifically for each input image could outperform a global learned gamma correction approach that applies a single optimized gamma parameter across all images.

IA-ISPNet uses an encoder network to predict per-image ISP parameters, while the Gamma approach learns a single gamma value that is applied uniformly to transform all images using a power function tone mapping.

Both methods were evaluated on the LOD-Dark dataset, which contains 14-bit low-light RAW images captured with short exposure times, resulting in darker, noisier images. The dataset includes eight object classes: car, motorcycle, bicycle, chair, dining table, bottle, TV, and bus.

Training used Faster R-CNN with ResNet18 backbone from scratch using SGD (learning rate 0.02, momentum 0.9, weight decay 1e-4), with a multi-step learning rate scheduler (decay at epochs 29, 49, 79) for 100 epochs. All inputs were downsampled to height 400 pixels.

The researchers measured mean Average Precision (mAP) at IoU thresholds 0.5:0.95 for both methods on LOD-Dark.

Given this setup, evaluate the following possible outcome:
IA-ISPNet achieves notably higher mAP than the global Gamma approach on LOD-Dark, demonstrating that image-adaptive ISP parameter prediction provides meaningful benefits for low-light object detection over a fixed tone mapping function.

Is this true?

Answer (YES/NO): NO